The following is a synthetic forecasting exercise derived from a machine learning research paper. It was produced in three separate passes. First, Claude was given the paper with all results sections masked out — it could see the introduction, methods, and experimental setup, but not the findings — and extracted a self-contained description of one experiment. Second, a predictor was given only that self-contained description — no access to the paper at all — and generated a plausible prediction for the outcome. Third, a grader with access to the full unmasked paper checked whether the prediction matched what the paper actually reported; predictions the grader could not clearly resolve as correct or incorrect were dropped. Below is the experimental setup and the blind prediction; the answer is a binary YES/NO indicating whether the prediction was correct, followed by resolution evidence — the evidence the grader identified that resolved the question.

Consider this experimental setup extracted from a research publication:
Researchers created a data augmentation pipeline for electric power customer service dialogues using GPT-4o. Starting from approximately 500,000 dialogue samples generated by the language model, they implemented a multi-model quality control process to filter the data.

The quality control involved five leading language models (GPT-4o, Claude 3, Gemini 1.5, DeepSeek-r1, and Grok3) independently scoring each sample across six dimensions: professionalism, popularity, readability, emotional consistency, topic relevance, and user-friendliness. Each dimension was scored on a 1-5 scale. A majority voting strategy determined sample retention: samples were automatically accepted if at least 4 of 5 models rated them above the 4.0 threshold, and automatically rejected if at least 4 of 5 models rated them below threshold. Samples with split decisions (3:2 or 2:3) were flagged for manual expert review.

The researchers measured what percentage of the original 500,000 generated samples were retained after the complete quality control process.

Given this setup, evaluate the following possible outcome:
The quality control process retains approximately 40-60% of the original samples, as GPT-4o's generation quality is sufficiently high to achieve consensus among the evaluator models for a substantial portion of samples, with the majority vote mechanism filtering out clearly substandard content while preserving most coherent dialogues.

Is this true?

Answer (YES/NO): NO